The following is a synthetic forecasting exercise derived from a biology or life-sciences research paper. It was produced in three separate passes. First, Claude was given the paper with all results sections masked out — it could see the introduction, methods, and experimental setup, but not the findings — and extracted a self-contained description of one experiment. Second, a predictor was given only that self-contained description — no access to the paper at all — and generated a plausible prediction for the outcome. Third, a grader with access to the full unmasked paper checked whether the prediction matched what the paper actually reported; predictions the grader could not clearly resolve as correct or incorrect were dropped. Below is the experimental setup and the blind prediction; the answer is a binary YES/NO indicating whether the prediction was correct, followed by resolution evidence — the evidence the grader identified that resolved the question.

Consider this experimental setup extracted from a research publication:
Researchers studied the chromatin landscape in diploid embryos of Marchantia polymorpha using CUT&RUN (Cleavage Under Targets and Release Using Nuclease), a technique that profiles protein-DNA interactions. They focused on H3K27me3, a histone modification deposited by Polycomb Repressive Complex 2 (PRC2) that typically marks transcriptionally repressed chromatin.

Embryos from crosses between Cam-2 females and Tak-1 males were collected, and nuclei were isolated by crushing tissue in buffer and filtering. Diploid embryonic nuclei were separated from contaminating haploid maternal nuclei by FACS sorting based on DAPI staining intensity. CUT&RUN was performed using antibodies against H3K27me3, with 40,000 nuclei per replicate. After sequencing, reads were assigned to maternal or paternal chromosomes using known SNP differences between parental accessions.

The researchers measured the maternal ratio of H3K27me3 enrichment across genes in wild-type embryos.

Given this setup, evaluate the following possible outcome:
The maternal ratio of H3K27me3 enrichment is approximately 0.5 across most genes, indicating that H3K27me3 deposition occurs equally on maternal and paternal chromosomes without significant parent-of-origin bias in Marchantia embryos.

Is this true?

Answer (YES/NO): NO